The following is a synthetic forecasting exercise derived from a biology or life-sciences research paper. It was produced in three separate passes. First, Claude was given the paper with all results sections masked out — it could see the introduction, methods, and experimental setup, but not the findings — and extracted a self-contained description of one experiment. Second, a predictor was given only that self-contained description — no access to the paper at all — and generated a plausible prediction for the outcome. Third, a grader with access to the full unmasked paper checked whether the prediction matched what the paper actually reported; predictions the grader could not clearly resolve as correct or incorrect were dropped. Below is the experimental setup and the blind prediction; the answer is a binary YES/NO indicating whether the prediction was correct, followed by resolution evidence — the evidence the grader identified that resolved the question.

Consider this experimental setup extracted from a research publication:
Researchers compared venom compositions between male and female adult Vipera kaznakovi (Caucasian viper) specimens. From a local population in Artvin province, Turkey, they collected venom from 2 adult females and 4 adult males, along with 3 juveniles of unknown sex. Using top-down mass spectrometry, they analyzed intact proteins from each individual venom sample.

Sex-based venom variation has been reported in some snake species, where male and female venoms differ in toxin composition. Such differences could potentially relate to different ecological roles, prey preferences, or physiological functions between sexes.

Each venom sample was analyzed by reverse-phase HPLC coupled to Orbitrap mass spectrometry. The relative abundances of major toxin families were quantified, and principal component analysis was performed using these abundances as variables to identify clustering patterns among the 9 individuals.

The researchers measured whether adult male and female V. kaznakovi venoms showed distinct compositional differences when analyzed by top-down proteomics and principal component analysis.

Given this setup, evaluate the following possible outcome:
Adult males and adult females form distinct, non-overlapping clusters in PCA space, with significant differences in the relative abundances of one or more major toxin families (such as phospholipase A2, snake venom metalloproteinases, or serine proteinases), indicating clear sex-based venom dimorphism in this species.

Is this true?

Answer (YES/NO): NO